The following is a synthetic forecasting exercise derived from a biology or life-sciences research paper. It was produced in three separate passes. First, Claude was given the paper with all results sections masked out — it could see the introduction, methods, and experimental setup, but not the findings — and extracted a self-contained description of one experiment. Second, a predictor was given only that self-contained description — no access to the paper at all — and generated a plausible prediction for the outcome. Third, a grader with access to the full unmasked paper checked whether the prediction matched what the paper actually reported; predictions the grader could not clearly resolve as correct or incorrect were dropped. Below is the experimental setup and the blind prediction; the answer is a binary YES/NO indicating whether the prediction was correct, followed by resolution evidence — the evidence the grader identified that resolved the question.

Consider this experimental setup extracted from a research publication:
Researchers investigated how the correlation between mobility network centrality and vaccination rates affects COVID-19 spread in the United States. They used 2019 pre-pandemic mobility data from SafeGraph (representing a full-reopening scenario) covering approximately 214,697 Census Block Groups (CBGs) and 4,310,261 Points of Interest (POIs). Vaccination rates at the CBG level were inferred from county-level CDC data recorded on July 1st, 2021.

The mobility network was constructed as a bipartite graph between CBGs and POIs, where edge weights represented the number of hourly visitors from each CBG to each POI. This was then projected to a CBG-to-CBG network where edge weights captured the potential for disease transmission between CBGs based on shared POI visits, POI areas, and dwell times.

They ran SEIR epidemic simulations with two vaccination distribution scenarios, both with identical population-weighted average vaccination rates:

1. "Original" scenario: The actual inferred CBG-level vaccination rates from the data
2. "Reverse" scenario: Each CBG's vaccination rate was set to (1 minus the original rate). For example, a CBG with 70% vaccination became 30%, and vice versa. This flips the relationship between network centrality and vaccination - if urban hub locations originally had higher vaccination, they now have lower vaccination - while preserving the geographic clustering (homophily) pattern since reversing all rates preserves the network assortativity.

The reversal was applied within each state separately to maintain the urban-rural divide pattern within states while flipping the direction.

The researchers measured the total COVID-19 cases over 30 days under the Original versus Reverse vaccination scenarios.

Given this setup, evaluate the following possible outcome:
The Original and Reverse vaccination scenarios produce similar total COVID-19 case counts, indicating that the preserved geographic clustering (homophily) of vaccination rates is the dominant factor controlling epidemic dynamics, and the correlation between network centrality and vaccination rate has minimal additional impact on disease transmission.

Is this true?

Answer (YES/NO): NO